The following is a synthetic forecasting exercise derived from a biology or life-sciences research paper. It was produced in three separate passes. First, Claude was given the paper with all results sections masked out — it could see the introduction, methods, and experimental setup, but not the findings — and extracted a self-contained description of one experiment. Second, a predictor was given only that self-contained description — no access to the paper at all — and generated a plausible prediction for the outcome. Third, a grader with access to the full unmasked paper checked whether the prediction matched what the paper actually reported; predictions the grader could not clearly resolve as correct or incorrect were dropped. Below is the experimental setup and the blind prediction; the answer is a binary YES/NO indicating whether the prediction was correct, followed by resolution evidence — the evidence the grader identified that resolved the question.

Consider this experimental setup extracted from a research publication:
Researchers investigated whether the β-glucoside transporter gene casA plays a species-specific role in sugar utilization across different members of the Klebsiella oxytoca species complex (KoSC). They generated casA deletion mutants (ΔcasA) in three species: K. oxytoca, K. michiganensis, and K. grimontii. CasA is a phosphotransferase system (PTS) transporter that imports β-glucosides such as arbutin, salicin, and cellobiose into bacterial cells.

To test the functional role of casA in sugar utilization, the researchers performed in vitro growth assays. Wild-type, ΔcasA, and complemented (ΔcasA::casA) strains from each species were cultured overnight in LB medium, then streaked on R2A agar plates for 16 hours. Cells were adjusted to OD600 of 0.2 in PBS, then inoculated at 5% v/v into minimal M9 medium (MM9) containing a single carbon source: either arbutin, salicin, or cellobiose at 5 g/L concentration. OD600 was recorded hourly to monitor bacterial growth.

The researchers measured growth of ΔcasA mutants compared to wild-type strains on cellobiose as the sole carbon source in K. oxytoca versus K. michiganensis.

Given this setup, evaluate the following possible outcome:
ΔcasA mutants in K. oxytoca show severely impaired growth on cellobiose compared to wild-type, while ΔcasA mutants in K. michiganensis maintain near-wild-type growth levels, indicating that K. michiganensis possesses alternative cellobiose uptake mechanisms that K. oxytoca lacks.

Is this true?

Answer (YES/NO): NO